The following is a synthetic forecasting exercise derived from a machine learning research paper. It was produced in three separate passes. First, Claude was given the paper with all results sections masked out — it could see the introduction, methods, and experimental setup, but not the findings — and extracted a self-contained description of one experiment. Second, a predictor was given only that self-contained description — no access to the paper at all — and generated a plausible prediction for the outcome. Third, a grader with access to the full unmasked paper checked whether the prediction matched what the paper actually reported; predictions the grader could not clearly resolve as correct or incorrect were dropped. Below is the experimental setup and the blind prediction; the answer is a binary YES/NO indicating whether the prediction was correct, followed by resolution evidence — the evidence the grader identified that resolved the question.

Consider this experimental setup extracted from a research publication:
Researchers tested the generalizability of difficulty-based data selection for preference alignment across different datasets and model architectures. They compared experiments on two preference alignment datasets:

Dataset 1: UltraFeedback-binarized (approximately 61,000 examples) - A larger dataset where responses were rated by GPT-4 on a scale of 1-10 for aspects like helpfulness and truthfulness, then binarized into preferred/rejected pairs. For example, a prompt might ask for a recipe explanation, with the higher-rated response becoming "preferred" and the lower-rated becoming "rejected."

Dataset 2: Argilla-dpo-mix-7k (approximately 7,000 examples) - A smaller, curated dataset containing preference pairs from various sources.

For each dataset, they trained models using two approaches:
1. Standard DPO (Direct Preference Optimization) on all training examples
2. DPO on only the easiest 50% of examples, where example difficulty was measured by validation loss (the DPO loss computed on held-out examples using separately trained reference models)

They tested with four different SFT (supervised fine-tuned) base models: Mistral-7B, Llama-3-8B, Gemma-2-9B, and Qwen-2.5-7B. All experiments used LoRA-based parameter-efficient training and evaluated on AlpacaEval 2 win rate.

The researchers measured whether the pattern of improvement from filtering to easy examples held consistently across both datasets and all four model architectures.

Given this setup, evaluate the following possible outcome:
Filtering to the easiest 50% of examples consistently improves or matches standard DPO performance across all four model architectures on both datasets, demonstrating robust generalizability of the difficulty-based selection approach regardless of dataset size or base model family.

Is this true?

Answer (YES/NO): YES